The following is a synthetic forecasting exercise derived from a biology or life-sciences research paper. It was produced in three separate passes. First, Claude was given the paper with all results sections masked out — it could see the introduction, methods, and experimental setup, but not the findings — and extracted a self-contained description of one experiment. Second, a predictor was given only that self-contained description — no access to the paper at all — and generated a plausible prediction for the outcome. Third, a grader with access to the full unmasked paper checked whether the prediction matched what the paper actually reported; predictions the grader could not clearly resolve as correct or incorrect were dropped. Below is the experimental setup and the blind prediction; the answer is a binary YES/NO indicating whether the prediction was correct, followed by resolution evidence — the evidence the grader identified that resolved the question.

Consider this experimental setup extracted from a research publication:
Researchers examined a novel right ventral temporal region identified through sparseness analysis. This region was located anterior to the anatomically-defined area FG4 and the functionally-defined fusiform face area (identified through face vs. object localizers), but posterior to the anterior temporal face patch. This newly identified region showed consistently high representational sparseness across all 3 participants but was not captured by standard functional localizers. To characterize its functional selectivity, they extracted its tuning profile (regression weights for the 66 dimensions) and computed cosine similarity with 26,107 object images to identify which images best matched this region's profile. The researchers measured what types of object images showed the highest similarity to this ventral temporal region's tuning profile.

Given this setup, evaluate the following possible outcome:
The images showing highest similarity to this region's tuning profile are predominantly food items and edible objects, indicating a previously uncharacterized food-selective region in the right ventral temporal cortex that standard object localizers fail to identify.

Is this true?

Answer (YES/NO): NO